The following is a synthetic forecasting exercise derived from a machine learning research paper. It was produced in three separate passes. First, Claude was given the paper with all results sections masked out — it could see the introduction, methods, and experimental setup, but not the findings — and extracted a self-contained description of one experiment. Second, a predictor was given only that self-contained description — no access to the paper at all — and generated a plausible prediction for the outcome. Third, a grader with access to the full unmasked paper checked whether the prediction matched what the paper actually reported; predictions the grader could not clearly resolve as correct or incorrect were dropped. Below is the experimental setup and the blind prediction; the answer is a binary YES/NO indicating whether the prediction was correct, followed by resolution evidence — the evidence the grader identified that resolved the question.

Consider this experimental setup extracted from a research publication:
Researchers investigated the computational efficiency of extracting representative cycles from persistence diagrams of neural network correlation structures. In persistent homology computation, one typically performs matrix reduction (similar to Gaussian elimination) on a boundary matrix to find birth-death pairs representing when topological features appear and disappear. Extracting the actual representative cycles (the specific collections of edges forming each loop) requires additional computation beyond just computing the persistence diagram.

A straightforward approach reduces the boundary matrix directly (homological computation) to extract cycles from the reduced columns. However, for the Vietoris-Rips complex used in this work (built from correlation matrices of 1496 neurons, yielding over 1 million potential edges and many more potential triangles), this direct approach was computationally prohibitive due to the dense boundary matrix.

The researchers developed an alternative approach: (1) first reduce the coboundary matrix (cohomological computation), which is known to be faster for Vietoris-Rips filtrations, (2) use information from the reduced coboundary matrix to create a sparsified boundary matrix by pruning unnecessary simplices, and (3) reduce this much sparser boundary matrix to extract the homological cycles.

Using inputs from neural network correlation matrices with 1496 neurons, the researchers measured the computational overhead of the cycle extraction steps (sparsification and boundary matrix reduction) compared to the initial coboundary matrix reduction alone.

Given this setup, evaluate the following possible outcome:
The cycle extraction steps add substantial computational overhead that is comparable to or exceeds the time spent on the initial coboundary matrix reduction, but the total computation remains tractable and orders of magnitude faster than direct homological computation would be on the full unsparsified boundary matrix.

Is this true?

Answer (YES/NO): NO